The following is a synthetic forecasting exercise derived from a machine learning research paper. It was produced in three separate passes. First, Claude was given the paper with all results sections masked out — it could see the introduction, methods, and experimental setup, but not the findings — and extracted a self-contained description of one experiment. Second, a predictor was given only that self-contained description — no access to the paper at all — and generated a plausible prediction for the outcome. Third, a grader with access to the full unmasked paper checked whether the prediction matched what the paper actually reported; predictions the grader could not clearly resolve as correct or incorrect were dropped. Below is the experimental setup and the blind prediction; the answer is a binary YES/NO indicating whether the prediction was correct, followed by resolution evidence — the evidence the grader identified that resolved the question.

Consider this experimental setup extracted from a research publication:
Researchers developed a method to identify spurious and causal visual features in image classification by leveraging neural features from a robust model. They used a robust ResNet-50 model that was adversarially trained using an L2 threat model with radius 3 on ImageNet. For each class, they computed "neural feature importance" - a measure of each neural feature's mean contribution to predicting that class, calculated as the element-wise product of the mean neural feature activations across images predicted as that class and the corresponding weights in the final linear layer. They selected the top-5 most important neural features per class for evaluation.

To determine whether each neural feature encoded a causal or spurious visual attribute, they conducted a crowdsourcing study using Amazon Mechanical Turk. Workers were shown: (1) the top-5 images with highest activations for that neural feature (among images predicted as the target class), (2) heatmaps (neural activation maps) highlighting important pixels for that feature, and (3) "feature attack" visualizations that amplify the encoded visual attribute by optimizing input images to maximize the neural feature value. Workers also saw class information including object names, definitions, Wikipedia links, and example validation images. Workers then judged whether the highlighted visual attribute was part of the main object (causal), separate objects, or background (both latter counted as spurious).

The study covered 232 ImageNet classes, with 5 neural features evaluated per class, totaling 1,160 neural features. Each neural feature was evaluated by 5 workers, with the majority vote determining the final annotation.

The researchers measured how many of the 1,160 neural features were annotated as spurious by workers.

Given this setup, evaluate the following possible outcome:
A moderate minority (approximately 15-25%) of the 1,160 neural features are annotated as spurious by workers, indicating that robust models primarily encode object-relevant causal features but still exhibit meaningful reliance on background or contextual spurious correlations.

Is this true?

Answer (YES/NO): NO